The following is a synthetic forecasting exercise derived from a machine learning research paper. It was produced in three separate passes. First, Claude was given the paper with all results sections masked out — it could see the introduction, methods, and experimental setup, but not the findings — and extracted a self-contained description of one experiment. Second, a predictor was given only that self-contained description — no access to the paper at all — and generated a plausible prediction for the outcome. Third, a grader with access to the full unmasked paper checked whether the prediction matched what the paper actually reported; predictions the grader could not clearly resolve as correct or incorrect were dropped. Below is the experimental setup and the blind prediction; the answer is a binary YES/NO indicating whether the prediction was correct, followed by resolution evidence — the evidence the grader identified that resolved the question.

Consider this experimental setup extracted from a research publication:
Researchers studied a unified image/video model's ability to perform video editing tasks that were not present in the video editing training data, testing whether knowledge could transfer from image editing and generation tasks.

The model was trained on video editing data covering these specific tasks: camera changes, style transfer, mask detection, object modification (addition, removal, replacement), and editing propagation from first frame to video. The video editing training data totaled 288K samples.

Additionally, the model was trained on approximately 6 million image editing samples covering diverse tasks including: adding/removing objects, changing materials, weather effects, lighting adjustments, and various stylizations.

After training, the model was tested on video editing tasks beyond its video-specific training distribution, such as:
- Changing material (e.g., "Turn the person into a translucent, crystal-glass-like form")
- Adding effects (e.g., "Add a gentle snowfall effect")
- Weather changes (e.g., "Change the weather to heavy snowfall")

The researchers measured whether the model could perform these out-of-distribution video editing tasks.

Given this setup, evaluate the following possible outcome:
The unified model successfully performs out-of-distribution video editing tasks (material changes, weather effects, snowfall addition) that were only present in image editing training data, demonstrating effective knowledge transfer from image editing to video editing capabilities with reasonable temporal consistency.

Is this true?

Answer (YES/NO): YES